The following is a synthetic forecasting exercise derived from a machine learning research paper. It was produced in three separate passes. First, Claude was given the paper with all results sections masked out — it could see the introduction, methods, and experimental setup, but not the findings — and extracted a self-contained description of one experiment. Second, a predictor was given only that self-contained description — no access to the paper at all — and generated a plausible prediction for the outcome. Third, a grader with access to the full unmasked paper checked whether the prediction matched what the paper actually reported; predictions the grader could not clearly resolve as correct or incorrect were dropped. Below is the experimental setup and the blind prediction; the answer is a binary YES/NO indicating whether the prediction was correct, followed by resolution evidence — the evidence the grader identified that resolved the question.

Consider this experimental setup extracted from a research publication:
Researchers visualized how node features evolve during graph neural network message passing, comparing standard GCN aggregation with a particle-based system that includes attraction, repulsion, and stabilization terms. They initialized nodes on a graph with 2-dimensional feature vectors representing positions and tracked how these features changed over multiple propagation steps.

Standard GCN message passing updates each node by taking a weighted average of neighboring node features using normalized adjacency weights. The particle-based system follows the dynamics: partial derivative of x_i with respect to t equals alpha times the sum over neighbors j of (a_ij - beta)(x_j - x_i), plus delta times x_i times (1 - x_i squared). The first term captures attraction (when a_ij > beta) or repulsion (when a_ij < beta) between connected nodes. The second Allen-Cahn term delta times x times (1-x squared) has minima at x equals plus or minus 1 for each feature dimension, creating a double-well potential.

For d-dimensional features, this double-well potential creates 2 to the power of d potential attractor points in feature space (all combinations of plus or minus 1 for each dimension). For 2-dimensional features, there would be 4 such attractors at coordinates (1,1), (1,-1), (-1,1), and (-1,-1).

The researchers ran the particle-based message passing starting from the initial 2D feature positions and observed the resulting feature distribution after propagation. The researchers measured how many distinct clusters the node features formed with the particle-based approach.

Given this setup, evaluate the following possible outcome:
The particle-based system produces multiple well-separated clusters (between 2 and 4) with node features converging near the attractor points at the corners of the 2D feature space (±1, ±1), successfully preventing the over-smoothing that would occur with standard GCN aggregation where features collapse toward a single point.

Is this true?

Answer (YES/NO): YES